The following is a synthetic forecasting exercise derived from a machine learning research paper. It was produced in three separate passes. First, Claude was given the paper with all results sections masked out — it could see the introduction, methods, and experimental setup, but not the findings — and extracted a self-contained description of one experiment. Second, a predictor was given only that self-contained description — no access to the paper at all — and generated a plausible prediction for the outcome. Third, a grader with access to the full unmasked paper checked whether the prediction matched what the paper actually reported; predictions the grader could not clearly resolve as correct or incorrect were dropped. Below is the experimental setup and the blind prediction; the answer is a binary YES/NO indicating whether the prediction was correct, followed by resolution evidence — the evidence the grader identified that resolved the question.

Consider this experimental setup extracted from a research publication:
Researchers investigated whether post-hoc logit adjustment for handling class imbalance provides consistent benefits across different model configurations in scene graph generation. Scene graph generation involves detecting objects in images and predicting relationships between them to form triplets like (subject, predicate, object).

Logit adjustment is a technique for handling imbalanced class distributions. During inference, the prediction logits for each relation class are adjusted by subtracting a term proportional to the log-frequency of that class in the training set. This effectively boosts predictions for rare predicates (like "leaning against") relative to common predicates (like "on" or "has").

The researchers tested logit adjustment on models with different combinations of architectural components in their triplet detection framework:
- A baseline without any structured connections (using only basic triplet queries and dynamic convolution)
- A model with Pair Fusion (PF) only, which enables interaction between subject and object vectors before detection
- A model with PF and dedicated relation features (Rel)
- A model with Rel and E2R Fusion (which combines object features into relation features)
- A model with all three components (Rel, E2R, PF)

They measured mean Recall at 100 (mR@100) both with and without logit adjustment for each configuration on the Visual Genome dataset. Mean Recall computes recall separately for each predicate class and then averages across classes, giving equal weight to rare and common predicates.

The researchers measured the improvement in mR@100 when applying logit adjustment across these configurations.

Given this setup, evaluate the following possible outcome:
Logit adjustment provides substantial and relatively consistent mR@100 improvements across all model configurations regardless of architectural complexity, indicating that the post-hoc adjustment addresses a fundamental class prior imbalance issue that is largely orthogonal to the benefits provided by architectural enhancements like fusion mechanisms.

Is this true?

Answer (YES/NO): YES